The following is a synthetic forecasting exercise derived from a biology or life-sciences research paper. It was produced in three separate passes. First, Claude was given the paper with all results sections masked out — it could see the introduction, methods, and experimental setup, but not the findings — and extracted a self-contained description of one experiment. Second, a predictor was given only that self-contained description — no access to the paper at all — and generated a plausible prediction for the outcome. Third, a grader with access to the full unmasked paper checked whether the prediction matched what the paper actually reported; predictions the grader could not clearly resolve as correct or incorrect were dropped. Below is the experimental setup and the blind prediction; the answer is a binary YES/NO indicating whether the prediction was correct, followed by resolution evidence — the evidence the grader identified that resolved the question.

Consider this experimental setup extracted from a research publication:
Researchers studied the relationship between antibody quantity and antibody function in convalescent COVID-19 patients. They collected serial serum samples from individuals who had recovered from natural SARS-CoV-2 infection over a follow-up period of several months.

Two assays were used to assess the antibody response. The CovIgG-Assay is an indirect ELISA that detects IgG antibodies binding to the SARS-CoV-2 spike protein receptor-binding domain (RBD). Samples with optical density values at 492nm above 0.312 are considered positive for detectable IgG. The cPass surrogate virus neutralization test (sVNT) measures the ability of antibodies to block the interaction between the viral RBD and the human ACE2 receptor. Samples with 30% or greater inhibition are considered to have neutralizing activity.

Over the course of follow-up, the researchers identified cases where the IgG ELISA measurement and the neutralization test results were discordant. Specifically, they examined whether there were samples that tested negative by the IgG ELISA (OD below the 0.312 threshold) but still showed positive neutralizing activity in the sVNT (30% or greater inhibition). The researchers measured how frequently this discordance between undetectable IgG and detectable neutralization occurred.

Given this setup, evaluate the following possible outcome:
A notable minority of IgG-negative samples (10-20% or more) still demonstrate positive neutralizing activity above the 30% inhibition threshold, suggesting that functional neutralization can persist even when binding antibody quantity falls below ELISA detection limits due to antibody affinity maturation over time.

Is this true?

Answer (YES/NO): YES